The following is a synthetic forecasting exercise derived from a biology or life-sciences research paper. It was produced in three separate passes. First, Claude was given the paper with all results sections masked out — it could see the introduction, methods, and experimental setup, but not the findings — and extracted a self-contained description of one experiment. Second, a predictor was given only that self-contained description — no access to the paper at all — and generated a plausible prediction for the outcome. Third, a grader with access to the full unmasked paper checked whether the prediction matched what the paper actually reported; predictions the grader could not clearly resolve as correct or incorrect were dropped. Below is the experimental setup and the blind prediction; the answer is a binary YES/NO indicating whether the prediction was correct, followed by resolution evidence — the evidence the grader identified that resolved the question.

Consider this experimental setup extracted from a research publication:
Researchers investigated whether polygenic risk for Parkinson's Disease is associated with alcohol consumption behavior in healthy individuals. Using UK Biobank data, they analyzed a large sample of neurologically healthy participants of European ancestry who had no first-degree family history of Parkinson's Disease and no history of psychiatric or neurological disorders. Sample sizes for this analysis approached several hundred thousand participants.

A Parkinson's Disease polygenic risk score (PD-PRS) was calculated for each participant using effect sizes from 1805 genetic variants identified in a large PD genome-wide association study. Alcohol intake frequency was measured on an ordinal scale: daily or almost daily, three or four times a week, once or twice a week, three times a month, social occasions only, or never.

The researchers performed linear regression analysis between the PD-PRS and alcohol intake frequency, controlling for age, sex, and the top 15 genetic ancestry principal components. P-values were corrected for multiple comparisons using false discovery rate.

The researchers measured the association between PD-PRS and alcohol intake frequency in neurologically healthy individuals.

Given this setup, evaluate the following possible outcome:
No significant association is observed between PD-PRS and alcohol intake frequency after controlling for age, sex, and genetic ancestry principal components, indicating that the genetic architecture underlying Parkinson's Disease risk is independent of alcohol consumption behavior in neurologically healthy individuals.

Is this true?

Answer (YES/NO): NO